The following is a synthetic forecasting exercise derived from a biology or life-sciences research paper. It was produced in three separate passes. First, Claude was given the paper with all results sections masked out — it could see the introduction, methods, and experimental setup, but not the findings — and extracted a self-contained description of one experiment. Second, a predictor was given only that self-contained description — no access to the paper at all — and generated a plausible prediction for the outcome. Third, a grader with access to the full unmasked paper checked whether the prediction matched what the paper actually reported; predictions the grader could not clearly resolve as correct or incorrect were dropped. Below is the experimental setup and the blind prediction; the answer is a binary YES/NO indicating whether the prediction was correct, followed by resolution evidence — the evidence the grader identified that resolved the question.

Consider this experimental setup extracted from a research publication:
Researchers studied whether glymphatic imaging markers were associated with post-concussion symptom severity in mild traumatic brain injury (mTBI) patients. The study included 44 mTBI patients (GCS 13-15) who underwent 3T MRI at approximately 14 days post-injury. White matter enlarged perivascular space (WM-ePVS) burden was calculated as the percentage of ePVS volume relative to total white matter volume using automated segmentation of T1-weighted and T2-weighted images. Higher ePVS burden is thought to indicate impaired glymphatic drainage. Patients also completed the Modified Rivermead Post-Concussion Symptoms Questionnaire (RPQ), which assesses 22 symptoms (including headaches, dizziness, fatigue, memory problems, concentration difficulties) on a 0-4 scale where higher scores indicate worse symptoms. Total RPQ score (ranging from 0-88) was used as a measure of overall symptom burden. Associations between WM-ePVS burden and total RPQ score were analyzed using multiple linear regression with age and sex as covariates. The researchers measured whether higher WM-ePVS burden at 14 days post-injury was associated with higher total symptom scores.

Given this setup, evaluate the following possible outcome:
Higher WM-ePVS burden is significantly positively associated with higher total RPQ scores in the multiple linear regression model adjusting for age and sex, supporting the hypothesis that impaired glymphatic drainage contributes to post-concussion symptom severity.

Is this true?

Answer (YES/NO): NO